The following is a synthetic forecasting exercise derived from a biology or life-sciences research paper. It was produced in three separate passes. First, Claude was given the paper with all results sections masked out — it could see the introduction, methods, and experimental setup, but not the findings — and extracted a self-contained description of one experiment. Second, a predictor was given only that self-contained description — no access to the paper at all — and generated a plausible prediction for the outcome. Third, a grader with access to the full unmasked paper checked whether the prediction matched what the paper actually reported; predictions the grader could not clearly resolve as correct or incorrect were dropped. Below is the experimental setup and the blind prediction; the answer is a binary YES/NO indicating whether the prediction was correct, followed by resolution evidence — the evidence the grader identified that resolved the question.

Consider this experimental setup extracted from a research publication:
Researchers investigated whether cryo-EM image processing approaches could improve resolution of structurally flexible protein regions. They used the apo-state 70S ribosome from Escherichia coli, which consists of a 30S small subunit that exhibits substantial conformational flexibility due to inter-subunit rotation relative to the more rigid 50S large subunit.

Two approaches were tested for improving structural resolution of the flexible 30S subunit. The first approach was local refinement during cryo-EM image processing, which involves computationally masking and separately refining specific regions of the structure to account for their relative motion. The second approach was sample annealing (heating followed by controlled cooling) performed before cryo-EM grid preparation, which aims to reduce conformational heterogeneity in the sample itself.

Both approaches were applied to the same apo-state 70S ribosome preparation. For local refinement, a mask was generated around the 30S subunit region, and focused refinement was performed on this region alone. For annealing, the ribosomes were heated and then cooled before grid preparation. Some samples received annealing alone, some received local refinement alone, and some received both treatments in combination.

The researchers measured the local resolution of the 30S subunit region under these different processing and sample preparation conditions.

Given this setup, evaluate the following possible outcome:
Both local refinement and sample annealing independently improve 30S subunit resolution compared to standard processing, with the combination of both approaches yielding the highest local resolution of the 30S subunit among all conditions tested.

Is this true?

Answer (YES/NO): YES